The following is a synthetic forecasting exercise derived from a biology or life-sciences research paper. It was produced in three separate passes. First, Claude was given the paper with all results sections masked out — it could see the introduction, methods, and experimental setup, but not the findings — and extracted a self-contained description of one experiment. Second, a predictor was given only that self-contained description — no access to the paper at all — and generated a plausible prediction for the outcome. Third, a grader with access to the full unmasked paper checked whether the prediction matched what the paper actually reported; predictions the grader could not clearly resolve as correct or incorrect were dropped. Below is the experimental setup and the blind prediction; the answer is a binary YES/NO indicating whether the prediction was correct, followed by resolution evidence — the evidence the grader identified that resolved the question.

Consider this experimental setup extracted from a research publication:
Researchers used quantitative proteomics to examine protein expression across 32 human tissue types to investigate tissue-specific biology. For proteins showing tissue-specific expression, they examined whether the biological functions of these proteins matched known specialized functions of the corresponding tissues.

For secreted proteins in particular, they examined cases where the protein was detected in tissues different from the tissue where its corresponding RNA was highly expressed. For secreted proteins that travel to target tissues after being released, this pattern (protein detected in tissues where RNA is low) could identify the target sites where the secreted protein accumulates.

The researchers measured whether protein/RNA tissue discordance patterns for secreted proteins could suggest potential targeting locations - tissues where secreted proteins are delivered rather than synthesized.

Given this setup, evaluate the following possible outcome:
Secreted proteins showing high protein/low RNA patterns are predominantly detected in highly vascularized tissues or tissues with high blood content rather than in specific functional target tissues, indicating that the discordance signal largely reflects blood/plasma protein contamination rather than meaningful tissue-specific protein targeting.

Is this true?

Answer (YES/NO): NO